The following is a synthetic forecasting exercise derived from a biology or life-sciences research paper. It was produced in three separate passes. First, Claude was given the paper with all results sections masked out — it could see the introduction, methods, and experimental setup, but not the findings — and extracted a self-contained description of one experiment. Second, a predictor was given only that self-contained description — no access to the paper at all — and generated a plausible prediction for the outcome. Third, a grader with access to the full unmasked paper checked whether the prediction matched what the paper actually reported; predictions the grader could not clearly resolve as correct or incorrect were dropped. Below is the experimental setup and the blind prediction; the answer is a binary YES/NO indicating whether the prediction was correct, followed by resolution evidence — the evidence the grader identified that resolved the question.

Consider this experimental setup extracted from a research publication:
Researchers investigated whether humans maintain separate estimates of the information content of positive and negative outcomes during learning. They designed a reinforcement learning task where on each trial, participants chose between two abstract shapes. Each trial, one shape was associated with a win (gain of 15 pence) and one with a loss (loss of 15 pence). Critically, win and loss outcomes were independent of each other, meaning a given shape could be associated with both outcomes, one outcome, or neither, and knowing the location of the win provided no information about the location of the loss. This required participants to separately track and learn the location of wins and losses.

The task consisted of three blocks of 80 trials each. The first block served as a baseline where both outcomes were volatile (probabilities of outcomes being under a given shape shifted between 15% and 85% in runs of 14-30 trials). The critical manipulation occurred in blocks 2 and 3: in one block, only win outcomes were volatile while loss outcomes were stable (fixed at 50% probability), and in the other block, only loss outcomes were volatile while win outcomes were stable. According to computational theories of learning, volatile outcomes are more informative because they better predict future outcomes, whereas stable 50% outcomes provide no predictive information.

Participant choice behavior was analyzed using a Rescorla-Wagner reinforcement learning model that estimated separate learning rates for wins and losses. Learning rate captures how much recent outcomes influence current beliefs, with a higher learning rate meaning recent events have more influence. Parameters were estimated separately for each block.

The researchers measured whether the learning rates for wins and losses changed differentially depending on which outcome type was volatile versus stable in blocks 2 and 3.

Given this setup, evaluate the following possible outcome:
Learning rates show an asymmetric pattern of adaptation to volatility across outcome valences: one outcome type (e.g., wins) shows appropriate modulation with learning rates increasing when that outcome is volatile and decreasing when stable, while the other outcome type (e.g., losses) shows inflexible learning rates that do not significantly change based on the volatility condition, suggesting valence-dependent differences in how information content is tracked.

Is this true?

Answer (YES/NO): NO